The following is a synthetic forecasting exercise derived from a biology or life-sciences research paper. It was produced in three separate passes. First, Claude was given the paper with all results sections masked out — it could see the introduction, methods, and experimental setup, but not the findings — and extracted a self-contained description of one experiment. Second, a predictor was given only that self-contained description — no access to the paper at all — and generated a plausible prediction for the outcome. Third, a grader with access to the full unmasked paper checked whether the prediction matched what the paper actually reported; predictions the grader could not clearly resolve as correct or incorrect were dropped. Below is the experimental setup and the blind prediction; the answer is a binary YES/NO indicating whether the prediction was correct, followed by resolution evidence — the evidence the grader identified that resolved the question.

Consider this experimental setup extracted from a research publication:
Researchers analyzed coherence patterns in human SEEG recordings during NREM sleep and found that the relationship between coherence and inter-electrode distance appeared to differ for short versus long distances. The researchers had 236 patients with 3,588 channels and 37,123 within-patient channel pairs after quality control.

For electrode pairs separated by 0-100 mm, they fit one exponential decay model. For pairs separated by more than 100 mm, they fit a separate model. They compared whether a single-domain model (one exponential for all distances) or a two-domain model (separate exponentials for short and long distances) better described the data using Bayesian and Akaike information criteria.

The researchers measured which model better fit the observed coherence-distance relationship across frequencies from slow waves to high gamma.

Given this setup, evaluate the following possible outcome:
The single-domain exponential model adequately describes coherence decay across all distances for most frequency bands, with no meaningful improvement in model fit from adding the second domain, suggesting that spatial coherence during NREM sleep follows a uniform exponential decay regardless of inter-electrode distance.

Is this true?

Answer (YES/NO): NO